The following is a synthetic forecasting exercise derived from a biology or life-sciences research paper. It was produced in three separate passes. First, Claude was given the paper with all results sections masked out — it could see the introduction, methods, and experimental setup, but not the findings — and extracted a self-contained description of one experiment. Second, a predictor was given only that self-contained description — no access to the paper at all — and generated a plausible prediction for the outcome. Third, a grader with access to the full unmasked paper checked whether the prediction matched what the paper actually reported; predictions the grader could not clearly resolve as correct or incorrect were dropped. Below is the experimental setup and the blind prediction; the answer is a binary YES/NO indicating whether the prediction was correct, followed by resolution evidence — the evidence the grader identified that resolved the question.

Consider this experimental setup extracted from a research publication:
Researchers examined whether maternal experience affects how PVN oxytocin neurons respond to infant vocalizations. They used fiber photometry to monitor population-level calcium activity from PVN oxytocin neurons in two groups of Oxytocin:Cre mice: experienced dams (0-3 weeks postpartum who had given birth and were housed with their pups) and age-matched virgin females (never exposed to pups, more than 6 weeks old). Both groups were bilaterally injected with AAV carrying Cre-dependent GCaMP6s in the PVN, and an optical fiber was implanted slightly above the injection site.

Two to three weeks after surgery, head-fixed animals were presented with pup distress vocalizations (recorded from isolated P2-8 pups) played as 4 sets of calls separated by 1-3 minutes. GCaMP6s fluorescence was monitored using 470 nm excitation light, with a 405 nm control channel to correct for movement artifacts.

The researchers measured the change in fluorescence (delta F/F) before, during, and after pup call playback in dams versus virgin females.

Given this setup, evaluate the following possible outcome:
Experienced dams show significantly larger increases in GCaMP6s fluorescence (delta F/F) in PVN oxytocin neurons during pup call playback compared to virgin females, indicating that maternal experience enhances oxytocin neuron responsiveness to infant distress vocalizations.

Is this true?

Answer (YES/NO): YES